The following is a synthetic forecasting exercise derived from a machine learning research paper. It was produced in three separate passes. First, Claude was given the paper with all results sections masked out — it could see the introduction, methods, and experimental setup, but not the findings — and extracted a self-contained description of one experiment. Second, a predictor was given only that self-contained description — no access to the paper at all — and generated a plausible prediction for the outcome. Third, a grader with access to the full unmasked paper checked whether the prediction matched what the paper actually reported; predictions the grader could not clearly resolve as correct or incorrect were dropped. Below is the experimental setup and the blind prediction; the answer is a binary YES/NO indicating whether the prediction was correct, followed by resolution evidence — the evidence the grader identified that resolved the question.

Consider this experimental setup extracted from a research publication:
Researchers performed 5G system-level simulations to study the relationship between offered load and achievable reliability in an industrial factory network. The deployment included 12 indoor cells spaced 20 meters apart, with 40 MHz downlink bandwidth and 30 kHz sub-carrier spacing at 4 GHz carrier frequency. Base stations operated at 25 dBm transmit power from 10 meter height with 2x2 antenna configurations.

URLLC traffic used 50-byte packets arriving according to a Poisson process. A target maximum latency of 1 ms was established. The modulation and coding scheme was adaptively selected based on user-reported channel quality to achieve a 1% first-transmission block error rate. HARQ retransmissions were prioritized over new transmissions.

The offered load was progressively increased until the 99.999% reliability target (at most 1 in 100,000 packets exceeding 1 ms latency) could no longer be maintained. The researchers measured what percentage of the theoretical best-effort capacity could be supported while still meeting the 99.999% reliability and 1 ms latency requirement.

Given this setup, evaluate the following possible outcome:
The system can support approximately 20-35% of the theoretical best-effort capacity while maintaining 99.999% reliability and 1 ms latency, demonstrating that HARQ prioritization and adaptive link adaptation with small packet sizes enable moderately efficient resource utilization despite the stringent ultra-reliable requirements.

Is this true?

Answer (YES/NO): NO